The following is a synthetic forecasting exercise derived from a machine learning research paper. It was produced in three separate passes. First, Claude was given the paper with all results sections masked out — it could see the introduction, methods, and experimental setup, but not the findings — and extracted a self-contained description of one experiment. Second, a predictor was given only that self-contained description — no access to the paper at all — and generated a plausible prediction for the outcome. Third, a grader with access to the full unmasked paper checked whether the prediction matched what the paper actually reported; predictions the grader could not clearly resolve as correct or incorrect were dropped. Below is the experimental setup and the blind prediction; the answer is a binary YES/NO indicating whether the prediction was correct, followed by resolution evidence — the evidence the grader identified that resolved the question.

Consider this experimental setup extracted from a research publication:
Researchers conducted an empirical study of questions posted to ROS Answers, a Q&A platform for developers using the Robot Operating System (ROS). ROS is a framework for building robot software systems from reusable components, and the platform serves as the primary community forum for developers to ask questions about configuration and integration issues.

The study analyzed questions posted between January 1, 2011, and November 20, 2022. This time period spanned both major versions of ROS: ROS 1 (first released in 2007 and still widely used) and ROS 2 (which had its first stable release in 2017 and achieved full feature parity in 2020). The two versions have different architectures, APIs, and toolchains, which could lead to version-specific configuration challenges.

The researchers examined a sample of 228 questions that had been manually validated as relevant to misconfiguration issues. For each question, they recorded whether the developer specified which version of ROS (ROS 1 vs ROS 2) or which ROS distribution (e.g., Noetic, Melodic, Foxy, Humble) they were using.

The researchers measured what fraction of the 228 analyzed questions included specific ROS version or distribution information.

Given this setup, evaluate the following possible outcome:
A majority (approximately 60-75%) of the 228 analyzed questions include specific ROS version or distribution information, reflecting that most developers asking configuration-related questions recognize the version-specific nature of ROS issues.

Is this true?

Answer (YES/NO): NO